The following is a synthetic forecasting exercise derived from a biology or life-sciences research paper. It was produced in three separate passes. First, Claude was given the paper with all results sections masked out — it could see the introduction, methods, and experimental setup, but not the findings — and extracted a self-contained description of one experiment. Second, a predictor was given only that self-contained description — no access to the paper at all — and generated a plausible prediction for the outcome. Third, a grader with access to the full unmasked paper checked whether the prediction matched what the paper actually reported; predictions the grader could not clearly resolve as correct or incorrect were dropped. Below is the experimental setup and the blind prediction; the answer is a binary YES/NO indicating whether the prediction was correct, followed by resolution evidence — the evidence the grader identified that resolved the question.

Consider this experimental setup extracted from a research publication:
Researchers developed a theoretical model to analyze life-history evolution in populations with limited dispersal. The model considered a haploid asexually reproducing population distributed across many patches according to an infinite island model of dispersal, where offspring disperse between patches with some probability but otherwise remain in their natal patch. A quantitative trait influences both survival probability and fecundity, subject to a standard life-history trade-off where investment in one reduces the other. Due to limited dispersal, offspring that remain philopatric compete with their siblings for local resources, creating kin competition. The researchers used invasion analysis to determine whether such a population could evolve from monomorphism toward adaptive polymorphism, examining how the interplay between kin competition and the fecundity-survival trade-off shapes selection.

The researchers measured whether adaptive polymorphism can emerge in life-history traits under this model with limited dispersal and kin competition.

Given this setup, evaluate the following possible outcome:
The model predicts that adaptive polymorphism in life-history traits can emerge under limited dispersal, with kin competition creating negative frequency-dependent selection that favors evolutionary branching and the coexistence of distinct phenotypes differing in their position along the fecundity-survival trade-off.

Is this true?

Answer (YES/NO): YES